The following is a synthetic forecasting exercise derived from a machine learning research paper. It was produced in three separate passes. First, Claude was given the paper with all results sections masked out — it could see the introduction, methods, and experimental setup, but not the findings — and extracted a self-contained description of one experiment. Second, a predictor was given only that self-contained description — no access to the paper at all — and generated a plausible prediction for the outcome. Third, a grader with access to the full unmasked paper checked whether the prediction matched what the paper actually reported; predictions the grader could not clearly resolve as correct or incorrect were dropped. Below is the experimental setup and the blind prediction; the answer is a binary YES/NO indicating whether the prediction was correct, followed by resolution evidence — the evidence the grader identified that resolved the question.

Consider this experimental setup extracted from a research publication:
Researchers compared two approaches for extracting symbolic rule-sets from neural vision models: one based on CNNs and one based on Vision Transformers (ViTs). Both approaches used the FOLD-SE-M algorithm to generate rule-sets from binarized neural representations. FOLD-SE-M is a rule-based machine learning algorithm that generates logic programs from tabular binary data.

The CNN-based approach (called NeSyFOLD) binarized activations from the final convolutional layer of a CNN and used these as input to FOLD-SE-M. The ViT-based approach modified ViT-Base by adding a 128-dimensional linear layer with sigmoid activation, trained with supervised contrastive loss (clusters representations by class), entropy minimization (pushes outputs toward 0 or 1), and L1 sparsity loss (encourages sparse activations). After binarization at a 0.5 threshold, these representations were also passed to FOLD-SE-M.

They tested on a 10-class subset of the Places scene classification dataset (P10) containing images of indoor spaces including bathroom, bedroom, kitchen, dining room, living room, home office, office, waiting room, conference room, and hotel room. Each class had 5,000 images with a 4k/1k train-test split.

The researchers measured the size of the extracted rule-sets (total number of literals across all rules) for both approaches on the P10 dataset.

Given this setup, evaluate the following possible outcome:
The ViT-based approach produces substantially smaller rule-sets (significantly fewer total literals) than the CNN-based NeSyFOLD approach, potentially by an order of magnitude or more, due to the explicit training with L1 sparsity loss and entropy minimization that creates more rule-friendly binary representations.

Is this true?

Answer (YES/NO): YES